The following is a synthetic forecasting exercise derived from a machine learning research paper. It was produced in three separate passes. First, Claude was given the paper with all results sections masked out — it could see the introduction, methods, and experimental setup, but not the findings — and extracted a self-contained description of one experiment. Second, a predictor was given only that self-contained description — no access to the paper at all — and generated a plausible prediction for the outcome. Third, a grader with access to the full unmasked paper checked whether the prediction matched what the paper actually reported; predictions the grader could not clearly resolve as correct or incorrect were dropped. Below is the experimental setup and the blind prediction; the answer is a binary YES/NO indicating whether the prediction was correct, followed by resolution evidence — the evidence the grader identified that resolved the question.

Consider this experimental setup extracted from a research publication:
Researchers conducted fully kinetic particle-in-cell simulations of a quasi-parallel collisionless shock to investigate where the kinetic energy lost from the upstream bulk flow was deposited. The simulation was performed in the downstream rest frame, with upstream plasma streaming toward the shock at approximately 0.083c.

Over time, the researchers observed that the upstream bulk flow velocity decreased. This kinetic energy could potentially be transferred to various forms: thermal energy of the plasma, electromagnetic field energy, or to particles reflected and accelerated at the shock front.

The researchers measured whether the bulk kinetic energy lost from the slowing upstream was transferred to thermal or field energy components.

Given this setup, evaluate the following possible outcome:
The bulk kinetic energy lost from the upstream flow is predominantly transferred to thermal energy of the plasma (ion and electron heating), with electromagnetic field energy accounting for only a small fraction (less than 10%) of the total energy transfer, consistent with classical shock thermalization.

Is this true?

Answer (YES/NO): NO